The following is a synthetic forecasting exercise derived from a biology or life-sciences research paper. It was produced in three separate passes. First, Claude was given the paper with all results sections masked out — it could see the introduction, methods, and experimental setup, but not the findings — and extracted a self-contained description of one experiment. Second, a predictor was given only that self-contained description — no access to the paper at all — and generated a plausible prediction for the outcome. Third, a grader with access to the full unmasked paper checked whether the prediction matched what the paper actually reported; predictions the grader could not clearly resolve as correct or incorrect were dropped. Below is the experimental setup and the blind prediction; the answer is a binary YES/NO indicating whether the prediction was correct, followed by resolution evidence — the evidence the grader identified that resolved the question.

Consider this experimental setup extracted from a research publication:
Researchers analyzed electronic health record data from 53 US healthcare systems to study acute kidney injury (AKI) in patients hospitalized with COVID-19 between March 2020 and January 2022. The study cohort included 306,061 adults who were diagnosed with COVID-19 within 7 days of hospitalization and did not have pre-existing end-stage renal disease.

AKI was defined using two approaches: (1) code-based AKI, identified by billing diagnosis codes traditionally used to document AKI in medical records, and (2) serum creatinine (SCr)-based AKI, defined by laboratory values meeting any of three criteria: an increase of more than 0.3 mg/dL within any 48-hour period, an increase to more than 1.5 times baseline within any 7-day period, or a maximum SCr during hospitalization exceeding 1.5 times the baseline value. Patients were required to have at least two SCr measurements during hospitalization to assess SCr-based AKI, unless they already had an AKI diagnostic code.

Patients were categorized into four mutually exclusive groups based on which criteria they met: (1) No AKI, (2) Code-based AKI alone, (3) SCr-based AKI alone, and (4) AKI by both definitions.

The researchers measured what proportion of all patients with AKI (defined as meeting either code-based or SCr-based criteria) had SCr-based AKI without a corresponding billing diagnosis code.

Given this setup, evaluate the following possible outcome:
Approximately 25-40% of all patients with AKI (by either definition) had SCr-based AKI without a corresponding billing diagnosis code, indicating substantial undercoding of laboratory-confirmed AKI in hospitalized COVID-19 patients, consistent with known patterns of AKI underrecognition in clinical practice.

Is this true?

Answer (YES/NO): NO